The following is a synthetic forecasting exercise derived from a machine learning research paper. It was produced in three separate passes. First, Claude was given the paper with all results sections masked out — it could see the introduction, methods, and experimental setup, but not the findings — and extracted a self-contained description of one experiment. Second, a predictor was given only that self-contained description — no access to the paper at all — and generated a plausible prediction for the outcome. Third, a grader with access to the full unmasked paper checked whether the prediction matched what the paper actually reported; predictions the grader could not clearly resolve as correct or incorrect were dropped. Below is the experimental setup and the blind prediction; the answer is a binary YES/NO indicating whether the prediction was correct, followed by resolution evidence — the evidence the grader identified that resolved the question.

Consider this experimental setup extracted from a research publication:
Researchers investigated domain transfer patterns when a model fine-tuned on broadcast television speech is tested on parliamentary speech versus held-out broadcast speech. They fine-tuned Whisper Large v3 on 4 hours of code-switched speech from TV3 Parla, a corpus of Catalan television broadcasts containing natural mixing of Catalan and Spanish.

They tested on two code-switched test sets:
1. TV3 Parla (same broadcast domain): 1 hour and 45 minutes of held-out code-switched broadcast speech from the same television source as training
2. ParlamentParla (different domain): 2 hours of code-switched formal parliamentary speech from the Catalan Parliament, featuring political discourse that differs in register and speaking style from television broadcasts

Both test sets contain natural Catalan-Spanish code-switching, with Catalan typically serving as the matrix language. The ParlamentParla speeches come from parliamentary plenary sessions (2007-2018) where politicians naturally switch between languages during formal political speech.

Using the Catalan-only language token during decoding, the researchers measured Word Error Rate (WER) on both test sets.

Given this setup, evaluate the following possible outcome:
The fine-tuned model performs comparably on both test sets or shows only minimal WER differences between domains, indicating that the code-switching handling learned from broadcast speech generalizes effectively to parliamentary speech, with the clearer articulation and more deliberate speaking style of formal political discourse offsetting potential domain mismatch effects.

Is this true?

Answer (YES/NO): NO